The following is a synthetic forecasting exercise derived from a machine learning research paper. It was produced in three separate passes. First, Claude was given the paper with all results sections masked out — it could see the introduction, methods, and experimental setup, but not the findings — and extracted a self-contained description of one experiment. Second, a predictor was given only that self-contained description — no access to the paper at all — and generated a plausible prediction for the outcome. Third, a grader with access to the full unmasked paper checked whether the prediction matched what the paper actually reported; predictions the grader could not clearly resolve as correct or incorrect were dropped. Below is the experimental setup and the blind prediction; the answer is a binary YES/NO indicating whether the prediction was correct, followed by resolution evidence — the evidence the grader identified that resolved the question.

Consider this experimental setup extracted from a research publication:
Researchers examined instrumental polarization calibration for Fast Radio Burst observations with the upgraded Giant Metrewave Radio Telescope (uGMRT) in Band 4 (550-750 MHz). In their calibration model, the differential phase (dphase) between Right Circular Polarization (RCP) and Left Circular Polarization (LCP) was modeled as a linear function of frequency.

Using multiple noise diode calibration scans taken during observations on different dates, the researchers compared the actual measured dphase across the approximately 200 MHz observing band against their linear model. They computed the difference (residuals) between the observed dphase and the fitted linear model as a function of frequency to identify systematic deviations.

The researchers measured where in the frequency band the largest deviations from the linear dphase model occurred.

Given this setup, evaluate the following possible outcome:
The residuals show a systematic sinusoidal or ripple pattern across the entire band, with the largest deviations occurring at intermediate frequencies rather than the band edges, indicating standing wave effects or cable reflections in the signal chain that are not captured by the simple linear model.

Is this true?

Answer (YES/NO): NO